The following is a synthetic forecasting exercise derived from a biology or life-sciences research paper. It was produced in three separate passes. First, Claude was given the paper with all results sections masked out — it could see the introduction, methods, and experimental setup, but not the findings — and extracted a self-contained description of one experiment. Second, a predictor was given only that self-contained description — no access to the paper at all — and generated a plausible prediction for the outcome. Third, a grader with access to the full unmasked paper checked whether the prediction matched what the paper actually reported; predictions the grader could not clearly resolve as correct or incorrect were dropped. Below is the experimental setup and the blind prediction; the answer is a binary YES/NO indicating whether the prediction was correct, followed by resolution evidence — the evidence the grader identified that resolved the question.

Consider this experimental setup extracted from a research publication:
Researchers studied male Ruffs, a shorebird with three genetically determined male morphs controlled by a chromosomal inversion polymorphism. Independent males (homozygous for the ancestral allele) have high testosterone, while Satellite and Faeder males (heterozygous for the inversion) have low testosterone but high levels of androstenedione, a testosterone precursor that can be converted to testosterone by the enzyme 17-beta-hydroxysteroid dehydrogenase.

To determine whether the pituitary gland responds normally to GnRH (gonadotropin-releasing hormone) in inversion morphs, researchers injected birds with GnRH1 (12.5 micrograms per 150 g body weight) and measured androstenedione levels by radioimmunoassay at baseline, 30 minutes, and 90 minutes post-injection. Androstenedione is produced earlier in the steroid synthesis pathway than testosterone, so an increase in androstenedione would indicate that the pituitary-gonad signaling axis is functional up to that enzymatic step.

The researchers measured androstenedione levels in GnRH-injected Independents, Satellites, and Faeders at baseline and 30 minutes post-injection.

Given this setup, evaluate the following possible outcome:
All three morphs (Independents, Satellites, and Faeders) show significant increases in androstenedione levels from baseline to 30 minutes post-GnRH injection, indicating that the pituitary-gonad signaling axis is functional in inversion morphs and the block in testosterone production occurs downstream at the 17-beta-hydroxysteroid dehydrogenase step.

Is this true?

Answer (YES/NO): NO